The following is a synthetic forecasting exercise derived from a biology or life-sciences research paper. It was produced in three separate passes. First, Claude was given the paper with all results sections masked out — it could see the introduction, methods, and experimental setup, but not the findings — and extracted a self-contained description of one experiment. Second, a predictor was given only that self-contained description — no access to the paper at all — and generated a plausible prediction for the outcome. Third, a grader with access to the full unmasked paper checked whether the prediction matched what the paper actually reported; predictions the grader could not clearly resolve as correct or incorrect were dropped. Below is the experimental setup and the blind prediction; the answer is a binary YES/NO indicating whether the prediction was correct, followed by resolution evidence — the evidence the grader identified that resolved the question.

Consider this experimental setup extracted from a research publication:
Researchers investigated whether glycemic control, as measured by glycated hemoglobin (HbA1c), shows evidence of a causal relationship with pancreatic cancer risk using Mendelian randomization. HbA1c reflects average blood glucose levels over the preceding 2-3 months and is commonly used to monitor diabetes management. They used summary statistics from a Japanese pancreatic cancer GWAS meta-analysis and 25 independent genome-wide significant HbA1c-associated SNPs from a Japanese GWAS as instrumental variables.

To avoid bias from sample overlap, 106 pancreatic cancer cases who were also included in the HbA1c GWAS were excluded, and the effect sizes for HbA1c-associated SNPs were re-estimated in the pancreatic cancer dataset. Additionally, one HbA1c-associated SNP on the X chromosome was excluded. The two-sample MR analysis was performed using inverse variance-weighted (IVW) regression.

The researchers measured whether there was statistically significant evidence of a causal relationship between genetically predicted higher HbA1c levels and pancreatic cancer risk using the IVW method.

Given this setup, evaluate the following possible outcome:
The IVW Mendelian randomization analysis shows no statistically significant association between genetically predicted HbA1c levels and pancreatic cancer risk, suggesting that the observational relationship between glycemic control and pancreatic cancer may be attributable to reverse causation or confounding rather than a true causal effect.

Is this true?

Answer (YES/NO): NO